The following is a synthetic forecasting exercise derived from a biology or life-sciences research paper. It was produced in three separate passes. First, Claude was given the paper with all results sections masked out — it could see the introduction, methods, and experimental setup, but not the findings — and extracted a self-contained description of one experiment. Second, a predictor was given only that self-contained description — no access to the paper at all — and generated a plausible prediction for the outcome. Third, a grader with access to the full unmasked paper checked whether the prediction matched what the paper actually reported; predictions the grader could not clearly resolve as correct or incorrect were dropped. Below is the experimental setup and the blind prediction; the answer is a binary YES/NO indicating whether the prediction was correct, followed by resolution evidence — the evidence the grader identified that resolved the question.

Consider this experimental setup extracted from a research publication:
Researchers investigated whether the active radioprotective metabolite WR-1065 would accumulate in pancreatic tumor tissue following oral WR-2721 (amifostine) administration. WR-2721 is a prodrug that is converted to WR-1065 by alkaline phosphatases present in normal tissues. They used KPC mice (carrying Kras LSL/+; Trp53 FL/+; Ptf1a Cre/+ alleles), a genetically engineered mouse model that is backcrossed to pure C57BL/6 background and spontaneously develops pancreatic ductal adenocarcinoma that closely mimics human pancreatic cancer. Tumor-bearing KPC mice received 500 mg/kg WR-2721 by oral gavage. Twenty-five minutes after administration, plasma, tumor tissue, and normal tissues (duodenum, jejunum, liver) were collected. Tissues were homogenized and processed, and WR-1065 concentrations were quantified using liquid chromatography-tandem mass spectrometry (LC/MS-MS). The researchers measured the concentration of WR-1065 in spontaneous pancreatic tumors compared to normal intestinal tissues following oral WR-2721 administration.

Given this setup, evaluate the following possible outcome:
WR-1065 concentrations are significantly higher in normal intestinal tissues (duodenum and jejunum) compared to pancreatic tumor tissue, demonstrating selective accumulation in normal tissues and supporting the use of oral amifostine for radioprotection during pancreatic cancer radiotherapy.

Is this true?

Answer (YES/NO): YES